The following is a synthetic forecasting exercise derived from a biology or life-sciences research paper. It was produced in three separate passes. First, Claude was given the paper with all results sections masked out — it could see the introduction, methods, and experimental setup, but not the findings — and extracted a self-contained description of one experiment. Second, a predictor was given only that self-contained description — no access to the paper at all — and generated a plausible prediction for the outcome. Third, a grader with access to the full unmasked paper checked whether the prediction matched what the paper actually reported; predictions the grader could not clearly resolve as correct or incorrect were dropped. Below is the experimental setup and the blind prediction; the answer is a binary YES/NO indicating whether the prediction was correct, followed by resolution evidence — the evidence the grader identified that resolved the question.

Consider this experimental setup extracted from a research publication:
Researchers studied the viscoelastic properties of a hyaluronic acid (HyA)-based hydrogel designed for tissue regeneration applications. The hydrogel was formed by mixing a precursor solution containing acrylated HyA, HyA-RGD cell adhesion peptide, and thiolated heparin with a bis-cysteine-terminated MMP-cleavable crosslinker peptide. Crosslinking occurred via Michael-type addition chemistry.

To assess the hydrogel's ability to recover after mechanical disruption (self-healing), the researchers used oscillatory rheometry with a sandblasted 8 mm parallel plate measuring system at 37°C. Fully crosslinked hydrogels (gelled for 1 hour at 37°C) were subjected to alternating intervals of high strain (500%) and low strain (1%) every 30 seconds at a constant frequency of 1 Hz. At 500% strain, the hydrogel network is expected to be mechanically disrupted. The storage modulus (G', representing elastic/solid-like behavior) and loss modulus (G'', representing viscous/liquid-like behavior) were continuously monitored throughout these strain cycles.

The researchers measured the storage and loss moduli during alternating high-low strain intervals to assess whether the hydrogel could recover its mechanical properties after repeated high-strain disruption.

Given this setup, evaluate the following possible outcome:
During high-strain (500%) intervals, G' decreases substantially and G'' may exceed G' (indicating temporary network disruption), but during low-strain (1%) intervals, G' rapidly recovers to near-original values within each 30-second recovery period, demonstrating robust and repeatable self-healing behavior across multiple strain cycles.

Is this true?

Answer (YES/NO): YES